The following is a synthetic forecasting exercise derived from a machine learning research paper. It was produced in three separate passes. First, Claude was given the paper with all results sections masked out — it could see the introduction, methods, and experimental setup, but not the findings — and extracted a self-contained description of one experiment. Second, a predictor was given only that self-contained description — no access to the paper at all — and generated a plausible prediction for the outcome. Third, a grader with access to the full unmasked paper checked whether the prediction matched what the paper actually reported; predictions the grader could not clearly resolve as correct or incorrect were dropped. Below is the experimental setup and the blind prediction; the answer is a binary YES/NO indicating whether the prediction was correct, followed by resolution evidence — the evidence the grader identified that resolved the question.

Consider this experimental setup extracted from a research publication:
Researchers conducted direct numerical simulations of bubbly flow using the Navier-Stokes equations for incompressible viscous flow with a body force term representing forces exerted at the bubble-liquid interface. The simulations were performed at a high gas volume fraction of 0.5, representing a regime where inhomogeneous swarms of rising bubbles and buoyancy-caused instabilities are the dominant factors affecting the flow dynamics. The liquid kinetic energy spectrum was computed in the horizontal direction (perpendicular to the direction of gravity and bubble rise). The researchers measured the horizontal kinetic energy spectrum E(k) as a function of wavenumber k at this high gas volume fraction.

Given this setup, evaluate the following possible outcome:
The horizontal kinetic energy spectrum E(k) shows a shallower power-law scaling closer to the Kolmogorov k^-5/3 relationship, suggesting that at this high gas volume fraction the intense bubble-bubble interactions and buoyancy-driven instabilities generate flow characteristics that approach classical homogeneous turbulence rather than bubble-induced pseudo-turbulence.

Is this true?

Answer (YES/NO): NO